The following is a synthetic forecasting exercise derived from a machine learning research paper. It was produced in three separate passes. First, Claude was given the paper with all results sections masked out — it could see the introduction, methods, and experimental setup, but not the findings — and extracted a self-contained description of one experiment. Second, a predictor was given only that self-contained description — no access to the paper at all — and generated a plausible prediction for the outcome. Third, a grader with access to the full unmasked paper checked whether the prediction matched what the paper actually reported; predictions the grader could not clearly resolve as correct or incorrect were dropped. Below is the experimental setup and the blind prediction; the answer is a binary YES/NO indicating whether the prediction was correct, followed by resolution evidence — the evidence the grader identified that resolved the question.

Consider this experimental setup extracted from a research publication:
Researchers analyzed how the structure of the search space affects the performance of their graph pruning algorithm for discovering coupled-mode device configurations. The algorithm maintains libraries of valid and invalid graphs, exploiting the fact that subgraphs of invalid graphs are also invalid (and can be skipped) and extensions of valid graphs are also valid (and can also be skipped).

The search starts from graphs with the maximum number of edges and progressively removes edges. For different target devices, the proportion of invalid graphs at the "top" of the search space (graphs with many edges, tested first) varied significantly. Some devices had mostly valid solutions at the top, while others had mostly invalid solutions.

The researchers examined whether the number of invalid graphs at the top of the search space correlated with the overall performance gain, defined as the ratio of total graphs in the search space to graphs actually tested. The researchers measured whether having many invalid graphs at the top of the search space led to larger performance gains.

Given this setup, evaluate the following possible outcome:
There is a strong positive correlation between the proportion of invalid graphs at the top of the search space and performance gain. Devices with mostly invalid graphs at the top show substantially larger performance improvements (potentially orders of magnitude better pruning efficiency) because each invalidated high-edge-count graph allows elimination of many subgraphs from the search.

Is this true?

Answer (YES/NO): NO